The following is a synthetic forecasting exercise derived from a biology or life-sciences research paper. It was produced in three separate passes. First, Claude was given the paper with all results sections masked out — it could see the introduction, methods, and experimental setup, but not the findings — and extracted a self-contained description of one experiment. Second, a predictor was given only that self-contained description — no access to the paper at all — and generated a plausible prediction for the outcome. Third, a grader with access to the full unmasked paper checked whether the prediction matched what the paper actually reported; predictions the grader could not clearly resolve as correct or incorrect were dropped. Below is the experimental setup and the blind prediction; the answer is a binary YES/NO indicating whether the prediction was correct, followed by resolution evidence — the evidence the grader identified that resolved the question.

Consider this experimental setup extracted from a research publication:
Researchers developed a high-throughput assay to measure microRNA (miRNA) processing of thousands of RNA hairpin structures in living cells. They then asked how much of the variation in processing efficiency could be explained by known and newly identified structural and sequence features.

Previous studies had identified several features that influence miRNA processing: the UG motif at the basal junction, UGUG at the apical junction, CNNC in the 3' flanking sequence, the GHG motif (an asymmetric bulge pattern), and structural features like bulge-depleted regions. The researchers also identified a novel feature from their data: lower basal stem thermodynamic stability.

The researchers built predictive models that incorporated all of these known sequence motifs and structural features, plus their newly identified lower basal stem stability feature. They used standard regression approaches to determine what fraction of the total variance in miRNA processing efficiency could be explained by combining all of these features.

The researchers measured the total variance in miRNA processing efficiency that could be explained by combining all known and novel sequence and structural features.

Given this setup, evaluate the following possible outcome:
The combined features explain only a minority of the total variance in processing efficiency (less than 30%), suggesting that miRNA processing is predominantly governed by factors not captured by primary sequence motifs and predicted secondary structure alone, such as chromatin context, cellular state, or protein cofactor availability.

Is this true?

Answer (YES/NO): YES